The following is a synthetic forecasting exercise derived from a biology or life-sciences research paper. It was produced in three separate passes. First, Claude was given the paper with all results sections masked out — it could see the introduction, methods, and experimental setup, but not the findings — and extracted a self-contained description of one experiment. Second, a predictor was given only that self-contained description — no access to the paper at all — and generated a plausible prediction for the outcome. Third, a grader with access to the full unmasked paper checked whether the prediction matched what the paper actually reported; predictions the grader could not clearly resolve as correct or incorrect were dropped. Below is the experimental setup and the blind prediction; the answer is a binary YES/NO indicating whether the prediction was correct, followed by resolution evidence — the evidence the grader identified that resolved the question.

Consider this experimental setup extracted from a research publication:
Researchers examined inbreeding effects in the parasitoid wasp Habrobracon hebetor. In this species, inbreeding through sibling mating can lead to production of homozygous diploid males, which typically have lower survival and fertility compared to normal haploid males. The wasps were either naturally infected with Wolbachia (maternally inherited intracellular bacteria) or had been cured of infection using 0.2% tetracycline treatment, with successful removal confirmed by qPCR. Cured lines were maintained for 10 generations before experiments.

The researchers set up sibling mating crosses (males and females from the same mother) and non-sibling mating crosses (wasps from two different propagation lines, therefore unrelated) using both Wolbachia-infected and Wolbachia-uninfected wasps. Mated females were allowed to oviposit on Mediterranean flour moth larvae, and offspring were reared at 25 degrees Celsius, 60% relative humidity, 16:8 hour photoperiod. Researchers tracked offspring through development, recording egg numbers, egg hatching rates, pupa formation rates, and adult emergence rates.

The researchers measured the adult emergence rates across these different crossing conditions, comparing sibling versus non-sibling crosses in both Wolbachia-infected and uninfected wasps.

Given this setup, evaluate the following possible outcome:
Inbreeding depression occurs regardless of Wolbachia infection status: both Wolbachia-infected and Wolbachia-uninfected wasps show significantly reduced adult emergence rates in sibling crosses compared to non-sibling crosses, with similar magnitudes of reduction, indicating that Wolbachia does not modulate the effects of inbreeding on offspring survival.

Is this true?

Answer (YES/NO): NO